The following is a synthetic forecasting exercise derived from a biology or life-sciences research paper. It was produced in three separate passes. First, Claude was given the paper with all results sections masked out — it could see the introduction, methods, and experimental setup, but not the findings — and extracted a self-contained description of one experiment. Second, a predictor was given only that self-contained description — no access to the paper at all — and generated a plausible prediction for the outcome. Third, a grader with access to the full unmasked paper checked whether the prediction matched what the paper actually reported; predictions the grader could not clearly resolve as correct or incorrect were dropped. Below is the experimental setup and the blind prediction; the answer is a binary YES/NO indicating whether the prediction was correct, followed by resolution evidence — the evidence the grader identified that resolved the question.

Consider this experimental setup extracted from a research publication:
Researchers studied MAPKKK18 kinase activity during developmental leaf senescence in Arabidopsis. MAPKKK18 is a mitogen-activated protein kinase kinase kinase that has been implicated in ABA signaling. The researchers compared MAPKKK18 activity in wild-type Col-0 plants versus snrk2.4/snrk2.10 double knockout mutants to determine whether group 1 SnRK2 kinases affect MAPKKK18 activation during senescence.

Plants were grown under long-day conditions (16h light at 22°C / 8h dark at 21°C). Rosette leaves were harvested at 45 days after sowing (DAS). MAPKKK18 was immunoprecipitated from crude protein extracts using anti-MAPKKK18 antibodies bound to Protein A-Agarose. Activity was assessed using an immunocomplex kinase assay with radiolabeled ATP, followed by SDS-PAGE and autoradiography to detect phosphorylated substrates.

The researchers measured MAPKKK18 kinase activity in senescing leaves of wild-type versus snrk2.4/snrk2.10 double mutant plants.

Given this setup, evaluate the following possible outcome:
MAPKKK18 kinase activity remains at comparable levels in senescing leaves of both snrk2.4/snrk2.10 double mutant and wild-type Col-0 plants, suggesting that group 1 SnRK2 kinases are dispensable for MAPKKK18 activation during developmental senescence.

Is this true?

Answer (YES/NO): NO